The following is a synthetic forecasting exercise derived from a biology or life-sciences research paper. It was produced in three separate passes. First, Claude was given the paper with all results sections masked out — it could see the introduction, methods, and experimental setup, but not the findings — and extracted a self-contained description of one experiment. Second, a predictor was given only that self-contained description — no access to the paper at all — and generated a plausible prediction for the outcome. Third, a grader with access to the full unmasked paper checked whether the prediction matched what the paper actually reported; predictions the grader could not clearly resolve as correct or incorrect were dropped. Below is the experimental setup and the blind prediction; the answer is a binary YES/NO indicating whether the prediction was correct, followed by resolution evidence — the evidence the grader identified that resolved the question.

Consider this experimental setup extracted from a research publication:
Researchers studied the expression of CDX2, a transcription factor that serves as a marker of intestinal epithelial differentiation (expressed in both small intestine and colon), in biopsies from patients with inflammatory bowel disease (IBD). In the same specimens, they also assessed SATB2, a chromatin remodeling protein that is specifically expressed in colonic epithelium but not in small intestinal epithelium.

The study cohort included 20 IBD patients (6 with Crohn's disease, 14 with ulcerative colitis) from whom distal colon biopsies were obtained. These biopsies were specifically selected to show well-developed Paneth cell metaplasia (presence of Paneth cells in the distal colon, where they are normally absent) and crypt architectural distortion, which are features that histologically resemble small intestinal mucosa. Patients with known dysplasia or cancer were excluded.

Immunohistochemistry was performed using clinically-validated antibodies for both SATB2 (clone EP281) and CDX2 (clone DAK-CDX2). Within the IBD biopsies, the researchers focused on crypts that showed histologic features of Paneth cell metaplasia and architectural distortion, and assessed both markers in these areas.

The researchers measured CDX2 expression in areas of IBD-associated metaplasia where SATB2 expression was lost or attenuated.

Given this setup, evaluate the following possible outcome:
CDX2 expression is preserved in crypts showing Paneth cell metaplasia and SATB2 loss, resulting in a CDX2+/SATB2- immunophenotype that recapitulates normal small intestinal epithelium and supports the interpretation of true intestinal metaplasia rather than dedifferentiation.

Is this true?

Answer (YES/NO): YES